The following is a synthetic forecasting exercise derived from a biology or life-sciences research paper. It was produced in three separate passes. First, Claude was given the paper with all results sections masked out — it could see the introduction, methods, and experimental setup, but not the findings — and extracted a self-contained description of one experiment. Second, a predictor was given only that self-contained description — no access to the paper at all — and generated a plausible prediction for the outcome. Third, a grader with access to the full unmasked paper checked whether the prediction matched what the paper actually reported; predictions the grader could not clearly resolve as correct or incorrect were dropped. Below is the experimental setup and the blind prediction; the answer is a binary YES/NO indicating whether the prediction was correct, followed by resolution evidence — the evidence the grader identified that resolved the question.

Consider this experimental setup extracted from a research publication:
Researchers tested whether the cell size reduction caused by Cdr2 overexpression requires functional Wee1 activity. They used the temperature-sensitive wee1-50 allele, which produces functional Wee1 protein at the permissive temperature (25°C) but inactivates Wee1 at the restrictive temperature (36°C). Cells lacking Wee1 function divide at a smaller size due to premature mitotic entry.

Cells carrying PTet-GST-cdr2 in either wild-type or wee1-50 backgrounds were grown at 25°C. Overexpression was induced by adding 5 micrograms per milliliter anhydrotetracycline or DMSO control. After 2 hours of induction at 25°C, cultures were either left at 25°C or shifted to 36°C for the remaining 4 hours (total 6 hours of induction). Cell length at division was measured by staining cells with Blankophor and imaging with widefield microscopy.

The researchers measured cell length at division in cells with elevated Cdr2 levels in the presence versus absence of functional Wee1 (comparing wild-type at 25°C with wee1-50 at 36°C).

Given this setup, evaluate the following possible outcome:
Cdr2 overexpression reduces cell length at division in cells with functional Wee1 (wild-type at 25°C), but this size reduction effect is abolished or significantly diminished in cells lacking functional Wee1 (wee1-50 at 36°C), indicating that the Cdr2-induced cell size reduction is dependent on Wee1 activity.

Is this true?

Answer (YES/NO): YES